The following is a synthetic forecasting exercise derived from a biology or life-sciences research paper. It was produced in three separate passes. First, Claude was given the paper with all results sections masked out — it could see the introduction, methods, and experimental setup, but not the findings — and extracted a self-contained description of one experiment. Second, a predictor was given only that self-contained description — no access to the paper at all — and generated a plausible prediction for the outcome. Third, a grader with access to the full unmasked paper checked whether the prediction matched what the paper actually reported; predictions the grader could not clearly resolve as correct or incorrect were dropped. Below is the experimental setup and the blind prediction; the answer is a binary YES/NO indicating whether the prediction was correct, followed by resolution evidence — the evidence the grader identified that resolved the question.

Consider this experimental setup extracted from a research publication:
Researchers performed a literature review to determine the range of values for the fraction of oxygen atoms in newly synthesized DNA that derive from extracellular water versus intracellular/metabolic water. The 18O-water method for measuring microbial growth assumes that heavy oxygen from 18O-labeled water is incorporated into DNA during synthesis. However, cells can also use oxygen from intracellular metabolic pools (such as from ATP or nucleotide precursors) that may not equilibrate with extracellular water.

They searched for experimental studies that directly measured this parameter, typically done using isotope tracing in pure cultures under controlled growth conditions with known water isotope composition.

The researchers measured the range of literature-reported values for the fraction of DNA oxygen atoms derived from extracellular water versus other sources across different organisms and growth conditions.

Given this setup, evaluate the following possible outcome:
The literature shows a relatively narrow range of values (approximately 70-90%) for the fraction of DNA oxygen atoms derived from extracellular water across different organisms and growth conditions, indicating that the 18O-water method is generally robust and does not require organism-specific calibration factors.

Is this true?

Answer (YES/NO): NO